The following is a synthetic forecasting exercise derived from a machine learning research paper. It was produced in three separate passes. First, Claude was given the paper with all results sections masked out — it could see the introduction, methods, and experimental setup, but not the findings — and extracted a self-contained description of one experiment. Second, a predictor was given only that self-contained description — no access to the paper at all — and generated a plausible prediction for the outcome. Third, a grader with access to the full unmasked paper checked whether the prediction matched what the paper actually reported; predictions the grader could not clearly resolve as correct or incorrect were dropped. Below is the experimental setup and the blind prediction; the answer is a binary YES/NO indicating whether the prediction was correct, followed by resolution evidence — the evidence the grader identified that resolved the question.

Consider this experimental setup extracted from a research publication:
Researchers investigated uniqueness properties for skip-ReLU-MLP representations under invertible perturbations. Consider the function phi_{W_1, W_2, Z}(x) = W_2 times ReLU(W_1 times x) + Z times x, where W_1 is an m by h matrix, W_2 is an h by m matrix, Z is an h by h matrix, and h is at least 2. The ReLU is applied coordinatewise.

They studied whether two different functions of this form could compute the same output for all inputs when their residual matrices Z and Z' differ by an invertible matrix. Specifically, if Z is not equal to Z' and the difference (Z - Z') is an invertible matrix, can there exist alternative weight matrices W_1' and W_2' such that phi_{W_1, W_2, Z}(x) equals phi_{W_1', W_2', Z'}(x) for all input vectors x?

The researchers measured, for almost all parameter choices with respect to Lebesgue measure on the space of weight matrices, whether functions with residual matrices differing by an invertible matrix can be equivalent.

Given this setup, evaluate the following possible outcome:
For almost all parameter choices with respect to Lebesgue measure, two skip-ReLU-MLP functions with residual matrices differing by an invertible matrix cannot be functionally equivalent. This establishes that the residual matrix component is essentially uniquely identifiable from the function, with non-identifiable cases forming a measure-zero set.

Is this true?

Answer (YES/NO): YES